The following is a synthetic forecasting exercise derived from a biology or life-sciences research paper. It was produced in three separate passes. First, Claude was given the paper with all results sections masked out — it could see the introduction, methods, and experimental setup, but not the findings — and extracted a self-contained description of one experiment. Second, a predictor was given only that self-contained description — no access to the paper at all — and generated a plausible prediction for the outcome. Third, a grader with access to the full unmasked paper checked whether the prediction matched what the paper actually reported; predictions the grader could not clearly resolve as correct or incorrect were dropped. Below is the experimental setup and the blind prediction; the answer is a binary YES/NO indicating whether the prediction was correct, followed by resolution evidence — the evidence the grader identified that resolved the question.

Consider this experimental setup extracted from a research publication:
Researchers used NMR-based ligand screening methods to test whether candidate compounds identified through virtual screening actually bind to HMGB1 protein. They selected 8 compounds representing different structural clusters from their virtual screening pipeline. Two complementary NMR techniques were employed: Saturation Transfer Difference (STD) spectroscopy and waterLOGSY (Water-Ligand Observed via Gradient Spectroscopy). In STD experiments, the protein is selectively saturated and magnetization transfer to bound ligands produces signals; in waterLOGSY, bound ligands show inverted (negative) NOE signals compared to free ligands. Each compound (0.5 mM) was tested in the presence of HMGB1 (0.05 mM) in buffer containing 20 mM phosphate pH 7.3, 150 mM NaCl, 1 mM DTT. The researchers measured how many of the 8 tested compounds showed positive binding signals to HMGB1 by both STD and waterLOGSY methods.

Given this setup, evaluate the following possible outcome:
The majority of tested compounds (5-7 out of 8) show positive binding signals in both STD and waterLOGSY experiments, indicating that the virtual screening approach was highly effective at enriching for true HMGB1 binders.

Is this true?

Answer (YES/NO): NO